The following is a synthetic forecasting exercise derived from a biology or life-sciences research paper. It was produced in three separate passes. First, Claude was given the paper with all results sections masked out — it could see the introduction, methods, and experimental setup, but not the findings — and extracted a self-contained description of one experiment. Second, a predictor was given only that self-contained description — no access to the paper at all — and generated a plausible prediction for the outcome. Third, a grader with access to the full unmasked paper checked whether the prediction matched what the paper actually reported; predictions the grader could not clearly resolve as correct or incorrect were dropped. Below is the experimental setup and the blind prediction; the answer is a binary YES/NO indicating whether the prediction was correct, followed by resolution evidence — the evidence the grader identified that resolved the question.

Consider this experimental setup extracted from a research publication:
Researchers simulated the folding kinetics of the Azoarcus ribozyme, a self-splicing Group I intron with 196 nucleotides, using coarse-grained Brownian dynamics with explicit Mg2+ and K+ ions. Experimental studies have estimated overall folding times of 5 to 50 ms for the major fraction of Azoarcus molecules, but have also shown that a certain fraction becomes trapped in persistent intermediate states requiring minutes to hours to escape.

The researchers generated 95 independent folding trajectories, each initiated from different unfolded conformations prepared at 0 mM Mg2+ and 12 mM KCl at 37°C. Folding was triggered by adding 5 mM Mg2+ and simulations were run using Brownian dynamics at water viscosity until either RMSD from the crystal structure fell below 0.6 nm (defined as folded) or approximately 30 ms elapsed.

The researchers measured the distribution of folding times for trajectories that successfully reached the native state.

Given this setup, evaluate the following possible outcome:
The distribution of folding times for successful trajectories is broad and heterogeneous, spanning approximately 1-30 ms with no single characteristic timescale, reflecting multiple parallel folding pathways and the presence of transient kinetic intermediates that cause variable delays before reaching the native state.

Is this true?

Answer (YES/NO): YES